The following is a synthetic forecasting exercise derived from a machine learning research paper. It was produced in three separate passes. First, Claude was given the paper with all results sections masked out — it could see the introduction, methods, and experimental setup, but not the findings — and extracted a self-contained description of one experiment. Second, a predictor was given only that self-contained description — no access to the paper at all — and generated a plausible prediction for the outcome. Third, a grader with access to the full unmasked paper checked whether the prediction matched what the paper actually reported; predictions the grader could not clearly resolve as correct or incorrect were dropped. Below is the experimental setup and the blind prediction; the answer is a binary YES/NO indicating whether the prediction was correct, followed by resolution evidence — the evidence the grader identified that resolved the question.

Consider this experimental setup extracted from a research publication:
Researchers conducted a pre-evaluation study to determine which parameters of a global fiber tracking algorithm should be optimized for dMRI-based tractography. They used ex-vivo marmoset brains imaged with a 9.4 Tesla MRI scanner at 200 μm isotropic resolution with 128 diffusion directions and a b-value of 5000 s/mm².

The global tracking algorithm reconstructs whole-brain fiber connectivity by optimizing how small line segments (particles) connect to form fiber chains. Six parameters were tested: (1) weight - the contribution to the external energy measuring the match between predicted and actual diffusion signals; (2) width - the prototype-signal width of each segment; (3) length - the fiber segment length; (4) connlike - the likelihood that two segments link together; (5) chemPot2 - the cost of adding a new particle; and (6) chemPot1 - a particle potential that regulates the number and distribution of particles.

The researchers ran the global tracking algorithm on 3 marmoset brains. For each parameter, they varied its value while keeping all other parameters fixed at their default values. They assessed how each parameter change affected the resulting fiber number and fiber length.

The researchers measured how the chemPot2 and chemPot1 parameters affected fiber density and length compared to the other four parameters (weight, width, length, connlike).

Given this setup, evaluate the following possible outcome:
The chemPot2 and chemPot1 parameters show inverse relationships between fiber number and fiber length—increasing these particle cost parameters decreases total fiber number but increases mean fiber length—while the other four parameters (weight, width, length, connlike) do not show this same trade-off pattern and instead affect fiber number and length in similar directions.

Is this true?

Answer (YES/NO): NO